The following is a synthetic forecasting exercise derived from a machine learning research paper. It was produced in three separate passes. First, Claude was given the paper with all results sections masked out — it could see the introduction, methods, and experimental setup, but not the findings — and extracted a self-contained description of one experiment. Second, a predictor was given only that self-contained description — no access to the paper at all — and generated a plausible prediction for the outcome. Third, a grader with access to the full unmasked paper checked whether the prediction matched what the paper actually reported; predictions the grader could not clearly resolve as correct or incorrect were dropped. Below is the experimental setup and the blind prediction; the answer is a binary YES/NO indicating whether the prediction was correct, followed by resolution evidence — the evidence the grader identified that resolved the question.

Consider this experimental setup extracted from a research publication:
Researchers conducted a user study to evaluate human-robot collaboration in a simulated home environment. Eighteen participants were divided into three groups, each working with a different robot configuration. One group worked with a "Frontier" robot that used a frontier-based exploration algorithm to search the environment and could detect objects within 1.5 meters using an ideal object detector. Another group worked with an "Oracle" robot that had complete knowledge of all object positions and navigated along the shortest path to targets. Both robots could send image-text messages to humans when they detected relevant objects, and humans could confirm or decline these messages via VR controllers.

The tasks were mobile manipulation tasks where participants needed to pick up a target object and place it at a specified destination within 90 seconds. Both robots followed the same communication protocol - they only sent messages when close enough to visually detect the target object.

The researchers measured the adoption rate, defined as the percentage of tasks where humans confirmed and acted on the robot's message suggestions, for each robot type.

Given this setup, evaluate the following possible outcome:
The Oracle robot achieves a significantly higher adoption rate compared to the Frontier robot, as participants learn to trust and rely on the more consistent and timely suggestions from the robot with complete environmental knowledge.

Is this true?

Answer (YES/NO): YES